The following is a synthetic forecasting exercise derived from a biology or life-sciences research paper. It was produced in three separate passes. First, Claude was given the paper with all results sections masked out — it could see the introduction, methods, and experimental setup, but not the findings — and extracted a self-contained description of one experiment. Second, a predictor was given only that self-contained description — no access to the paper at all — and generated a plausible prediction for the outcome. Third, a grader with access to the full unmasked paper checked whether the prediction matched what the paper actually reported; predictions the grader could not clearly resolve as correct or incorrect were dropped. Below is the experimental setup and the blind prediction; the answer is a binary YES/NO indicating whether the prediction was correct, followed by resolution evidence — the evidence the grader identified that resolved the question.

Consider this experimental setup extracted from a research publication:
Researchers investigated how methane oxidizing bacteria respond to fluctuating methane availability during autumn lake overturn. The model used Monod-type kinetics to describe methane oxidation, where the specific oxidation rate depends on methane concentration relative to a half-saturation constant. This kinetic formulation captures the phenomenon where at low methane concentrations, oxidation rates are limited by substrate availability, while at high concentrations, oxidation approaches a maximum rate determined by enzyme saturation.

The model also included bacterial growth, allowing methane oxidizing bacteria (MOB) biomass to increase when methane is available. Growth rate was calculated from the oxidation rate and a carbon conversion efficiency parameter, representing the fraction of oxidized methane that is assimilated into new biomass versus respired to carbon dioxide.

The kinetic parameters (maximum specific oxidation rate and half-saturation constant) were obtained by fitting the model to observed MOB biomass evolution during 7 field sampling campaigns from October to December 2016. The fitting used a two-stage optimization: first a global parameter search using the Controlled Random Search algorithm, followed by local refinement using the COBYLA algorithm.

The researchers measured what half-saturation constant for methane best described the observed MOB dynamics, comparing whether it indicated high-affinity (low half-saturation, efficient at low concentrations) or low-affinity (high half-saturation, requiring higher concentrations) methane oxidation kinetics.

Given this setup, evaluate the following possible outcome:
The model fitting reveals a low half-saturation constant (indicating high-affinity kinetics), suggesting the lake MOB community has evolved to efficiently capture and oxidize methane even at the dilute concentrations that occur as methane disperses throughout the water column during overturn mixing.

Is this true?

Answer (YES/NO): YES